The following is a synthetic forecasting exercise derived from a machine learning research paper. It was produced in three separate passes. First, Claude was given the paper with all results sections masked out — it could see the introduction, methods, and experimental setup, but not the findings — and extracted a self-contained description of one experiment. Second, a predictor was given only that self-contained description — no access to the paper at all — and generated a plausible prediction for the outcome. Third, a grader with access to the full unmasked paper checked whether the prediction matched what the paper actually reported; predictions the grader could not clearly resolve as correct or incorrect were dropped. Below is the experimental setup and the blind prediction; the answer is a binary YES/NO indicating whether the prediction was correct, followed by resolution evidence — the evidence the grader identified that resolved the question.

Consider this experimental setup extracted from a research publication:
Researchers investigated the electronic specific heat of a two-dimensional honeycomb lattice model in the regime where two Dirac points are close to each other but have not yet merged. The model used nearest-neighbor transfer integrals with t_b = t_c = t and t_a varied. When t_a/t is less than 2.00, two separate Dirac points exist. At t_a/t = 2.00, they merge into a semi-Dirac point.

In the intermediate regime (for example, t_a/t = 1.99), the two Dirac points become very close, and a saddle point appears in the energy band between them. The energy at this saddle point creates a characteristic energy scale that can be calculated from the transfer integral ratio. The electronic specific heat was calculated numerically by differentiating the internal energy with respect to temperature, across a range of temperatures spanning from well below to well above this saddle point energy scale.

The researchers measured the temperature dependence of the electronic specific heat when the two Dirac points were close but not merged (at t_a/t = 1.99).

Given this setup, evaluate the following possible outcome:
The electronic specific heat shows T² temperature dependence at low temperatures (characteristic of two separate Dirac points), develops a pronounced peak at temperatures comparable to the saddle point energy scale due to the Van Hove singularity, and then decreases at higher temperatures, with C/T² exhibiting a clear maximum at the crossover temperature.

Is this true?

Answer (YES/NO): NO